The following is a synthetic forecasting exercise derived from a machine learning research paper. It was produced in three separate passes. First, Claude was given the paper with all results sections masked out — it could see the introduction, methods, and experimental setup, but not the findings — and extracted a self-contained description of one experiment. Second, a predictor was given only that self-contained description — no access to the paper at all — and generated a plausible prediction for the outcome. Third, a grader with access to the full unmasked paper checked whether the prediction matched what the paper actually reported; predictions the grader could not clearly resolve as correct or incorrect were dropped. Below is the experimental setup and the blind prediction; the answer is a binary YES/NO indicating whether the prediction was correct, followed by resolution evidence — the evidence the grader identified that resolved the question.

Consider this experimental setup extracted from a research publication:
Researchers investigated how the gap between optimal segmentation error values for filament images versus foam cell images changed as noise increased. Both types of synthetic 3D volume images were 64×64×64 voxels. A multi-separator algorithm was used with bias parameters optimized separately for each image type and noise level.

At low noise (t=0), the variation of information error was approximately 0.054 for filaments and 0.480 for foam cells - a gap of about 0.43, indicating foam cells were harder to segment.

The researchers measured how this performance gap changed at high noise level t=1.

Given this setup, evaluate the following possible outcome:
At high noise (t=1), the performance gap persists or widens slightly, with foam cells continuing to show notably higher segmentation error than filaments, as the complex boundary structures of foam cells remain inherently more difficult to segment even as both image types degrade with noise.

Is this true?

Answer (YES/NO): NO